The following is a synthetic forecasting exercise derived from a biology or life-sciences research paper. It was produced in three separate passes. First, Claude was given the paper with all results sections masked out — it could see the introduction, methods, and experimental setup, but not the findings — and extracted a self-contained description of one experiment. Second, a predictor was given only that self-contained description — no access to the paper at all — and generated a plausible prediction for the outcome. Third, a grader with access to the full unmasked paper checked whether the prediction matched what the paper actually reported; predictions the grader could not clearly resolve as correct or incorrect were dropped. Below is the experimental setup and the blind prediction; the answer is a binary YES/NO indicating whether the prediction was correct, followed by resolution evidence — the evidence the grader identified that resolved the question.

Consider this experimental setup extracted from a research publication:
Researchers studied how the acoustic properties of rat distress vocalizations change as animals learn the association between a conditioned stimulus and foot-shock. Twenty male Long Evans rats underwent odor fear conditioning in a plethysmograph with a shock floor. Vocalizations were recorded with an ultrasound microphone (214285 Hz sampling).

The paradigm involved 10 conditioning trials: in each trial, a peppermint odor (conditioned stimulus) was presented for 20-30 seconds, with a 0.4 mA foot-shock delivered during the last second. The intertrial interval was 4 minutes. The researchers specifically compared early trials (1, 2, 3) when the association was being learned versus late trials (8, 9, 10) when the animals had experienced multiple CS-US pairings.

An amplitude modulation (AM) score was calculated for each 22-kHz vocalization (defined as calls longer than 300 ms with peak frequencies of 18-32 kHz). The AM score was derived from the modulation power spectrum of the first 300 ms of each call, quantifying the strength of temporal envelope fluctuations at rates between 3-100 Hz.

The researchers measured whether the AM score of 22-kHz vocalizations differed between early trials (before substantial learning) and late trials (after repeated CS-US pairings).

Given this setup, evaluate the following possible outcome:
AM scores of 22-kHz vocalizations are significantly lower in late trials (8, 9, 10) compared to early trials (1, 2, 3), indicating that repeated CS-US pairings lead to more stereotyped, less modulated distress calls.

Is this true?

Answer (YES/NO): NO